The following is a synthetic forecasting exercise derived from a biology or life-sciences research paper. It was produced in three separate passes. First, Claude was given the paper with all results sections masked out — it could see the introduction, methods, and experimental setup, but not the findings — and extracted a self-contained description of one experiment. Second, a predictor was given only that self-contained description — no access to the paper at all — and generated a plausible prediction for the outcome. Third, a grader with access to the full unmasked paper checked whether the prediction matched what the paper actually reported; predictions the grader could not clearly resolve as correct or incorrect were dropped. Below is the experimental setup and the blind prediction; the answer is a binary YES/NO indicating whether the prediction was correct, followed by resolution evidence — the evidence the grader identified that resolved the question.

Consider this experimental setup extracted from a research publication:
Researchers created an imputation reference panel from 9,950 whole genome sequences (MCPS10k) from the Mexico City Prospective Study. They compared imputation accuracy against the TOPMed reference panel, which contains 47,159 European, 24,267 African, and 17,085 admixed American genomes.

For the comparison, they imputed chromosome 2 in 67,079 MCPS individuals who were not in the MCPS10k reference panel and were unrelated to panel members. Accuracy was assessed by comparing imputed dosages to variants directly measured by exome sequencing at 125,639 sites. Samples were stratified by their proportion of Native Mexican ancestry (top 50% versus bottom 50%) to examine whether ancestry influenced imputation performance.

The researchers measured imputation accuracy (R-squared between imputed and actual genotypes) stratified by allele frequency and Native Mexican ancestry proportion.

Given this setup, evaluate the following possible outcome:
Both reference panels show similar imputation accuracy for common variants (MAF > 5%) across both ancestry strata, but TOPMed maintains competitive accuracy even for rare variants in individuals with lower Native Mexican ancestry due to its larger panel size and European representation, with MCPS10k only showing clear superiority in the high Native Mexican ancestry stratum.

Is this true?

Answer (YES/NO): NO